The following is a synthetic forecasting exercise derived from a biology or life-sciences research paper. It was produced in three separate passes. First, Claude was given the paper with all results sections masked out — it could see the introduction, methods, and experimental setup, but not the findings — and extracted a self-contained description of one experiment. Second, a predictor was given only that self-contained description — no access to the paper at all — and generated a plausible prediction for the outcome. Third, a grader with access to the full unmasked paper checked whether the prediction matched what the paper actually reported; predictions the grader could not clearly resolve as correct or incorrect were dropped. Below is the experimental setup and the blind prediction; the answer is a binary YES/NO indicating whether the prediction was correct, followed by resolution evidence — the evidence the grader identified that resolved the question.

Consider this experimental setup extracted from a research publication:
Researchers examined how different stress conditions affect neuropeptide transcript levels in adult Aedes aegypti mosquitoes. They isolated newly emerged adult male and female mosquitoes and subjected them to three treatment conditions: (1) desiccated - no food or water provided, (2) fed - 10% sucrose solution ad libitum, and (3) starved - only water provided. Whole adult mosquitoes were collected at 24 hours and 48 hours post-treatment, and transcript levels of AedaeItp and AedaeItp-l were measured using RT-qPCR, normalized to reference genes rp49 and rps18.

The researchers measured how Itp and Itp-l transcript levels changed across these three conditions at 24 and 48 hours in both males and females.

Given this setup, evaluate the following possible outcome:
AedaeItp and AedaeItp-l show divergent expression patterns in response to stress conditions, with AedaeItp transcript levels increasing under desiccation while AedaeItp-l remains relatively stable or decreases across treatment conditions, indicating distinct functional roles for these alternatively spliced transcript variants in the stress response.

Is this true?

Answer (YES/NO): NO